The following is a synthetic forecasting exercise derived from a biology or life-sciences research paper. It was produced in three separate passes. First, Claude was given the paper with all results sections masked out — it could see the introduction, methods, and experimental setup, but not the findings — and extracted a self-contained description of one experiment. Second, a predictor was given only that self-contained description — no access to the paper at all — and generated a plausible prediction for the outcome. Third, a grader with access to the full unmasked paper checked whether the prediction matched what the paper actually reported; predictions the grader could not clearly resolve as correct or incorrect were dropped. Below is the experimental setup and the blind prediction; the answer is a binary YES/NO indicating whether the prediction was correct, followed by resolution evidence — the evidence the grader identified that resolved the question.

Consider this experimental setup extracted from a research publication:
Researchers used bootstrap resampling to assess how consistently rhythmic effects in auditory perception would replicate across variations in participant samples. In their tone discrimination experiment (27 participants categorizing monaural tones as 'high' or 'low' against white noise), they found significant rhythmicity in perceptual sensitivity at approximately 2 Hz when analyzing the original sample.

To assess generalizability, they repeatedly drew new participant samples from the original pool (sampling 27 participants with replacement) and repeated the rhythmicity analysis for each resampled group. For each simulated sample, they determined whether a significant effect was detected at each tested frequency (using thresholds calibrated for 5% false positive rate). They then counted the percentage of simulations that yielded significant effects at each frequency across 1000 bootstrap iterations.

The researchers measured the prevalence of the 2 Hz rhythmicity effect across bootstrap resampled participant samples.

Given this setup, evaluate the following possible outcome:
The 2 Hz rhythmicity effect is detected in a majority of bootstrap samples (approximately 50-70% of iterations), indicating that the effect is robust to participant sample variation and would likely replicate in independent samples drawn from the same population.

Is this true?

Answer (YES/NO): NO